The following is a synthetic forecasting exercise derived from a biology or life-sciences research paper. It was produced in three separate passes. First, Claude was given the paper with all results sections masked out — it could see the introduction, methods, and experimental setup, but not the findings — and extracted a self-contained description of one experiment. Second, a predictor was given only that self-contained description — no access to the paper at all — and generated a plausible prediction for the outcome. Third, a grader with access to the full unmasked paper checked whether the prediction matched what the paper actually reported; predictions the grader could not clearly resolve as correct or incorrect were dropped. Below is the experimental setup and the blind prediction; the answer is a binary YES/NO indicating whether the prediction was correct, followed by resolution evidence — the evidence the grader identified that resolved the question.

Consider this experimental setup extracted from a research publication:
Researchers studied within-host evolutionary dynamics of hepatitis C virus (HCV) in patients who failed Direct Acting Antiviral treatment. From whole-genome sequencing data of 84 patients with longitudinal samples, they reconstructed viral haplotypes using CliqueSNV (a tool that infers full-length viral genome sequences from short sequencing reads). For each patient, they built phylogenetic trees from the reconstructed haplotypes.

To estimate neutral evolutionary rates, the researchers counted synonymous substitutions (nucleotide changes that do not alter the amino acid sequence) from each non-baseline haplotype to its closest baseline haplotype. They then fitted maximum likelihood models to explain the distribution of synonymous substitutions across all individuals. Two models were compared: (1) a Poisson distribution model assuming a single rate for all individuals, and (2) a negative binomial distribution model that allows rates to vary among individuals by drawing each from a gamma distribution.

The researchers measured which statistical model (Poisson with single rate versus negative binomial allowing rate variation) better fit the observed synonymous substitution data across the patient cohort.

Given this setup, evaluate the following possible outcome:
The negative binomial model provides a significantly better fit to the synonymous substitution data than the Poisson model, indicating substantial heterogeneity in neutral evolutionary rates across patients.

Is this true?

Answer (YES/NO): YES